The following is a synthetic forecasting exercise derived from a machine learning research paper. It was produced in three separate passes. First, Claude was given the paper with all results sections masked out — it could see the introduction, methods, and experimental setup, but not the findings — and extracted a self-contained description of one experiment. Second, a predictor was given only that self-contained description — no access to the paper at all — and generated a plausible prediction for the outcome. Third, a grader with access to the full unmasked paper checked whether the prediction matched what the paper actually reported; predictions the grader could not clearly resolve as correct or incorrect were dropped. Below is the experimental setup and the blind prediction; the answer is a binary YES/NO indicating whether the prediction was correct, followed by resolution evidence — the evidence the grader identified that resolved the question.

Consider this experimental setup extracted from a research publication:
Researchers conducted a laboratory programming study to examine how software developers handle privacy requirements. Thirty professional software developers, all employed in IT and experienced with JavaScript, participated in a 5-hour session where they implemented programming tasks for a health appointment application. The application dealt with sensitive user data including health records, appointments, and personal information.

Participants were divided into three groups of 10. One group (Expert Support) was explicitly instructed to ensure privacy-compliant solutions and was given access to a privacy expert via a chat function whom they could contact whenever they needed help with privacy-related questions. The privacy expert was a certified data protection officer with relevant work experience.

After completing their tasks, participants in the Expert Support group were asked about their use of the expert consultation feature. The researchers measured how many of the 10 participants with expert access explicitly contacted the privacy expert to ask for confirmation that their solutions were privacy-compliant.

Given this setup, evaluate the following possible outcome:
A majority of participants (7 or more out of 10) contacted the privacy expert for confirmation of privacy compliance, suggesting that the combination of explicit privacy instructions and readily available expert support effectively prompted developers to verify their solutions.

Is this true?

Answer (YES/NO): NO